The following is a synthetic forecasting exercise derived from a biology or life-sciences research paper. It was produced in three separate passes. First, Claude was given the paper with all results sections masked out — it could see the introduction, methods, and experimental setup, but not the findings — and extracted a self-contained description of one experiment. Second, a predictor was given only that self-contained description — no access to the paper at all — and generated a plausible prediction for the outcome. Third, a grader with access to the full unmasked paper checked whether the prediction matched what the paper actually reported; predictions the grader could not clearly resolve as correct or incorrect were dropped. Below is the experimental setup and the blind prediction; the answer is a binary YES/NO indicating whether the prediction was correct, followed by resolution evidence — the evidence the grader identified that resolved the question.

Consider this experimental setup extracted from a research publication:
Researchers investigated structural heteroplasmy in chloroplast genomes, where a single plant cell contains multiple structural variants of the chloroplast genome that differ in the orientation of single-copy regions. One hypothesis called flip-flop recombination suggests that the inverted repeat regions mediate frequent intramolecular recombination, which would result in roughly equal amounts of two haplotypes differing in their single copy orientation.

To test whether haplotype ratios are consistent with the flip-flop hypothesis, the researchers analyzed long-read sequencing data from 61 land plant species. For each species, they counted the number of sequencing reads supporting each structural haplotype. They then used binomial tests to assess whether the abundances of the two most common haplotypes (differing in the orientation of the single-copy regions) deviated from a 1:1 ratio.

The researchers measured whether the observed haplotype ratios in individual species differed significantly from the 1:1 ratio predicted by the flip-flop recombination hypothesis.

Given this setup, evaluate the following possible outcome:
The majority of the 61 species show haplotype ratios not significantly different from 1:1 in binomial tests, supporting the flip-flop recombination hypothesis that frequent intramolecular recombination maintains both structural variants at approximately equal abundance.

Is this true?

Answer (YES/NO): YES